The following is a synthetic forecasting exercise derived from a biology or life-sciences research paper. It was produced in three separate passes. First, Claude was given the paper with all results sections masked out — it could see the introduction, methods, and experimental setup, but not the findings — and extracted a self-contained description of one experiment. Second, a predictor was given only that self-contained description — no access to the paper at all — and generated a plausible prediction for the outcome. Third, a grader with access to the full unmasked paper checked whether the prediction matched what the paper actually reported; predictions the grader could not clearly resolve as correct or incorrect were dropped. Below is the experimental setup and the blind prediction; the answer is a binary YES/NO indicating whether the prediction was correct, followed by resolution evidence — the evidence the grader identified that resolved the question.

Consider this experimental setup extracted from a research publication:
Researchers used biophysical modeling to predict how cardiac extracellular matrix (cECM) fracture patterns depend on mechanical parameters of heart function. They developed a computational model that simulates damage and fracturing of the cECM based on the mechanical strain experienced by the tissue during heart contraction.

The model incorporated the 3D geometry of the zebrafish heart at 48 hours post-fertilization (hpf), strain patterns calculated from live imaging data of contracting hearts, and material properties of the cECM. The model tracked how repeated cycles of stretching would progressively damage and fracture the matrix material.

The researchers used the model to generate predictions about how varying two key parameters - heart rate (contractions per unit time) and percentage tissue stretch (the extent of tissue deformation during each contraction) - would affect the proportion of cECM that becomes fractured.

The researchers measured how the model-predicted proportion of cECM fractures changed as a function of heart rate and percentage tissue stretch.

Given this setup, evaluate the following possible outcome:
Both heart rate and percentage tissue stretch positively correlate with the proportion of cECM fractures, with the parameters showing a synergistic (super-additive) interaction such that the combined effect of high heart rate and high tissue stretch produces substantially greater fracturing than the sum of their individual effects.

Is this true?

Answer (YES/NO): NO